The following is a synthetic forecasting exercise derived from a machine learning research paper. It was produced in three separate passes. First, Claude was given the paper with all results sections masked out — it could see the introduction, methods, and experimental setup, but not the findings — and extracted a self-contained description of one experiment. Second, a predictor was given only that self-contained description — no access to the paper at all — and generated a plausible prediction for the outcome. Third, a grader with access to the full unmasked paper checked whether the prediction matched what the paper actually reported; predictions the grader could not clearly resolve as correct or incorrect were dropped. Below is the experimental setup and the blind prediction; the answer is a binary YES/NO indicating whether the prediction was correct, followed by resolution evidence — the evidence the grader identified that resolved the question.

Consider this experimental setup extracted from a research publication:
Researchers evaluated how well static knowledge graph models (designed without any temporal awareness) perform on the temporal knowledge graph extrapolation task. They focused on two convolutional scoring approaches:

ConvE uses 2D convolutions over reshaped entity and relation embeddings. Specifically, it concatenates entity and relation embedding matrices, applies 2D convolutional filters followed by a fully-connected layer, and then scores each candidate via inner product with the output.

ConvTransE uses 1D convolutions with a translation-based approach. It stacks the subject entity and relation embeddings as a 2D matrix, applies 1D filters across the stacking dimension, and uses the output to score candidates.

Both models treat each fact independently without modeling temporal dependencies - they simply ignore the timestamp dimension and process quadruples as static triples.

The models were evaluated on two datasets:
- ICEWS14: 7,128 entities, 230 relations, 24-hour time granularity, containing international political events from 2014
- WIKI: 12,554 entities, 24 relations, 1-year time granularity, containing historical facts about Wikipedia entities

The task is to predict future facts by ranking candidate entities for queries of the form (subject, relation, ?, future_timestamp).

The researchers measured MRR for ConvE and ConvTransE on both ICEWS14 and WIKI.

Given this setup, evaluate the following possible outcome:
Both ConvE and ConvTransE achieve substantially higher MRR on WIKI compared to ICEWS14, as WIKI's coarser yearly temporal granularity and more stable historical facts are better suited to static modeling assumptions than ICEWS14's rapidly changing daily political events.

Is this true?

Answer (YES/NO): NO